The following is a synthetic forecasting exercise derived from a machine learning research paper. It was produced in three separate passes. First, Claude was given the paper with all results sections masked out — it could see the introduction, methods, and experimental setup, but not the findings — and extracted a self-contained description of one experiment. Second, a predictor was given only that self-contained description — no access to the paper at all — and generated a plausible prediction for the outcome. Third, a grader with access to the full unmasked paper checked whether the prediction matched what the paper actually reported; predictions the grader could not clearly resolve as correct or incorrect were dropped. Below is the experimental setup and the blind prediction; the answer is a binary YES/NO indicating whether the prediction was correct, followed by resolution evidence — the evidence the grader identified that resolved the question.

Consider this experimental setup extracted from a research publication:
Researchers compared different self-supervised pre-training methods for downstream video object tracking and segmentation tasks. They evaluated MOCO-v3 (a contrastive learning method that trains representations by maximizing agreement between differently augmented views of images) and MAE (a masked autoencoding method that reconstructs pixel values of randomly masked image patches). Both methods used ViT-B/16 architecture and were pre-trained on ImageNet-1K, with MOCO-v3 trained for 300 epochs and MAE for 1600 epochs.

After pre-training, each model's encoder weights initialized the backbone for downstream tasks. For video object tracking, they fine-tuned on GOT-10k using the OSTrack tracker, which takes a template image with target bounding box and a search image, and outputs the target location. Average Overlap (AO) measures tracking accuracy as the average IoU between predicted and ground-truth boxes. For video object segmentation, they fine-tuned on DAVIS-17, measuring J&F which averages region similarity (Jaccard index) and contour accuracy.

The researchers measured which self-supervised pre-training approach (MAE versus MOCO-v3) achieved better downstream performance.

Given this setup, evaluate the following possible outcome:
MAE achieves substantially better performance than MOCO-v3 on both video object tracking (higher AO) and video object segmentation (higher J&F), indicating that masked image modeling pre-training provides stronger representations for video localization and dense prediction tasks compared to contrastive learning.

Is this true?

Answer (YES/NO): YES